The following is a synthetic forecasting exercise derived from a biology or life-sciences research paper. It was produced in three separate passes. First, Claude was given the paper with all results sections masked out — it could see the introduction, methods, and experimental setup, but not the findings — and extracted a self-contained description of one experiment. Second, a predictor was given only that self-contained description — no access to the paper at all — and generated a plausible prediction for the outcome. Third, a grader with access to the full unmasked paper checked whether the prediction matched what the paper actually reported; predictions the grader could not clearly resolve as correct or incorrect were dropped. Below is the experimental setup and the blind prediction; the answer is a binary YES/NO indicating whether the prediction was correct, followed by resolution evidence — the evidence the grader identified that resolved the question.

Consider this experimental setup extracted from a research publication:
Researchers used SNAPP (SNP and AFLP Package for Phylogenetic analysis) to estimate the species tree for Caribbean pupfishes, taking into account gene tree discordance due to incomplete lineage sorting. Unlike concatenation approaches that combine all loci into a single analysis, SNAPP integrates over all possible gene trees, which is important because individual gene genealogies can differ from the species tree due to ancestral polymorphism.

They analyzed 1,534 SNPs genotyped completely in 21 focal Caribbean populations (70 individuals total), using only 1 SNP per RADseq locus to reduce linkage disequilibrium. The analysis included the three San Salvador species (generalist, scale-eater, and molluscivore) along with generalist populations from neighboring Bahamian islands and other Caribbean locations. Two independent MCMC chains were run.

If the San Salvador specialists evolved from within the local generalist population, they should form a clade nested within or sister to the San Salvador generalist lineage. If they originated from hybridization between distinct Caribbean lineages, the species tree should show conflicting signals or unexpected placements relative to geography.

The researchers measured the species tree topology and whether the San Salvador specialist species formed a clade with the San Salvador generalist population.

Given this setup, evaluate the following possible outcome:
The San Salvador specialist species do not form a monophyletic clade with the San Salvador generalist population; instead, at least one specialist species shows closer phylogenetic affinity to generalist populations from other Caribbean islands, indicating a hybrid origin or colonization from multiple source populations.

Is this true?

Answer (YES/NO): NO